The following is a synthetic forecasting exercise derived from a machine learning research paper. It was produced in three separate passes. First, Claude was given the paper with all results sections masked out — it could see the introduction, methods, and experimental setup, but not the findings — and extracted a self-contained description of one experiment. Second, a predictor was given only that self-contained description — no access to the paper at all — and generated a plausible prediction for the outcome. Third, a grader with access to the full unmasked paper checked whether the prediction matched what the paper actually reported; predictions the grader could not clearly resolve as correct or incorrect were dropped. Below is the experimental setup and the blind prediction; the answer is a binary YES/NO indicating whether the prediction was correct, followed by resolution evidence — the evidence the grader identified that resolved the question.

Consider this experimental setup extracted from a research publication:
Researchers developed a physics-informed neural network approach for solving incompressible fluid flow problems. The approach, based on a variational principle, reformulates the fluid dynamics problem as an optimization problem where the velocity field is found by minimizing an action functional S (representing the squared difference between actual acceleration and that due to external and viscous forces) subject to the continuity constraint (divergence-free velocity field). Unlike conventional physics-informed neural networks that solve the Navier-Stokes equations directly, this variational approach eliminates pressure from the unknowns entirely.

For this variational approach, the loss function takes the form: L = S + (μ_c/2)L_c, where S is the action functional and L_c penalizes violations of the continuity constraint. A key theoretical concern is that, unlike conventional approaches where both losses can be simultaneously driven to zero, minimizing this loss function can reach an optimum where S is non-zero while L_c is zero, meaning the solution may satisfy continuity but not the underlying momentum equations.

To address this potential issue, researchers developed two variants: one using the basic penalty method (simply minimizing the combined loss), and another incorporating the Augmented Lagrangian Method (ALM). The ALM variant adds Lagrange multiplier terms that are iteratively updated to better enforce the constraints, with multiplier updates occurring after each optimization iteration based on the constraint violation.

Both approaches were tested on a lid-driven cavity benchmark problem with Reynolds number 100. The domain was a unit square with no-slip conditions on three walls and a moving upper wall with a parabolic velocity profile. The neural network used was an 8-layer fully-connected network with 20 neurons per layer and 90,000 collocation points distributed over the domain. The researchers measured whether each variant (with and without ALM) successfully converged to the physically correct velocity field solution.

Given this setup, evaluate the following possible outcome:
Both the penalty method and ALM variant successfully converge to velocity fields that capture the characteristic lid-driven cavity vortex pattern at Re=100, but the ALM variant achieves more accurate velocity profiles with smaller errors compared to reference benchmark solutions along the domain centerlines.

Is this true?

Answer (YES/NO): NO